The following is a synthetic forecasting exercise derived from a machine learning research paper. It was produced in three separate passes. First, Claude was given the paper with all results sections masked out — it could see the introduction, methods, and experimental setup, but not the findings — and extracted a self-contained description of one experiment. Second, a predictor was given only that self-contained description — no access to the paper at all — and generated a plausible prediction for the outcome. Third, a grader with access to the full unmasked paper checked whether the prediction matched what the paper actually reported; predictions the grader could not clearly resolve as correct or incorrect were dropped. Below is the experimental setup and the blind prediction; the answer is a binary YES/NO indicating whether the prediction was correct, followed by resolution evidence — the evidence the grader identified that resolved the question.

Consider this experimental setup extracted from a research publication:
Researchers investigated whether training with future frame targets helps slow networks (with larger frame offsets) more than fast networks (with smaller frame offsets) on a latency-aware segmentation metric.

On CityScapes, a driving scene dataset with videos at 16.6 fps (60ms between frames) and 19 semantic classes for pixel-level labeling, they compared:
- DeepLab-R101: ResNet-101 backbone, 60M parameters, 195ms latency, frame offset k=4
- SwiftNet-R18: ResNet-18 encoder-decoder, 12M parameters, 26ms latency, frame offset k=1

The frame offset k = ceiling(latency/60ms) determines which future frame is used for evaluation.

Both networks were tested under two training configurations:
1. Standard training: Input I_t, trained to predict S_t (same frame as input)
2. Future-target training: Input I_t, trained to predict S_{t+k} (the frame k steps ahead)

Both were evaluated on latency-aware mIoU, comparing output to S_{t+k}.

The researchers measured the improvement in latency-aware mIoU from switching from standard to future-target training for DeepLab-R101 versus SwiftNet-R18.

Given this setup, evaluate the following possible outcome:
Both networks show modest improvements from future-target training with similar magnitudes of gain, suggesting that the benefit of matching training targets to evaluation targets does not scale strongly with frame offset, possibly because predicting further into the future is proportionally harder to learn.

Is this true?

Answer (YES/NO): NO